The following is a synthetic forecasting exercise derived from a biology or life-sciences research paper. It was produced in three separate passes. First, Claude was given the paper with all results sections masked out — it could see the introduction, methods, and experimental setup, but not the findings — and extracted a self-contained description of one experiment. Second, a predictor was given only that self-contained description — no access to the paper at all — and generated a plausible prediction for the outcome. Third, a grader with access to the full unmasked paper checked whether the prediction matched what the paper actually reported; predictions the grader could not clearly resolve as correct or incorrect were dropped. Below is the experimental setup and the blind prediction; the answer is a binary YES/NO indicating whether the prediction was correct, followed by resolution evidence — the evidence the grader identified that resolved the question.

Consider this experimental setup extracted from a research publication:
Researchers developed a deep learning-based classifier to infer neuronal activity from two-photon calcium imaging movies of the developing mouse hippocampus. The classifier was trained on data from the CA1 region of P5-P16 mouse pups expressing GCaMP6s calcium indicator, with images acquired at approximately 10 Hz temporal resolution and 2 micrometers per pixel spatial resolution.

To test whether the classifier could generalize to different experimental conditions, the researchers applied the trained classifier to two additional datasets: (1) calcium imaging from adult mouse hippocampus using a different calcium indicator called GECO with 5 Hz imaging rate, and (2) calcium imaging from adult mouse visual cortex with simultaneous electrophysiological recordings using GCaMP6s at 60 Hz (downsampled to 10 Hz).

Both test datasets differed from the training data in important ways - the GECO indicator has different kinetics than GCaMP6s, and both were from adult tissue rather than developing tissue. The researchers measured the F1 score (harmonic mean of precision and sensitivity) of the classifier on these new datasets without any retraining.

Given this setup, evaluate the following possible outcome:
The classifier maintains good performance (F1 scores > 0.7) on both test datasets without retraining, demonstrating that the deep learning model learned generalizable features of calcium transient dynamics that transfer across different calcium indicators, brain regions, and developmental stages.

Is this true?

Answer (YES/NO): NO